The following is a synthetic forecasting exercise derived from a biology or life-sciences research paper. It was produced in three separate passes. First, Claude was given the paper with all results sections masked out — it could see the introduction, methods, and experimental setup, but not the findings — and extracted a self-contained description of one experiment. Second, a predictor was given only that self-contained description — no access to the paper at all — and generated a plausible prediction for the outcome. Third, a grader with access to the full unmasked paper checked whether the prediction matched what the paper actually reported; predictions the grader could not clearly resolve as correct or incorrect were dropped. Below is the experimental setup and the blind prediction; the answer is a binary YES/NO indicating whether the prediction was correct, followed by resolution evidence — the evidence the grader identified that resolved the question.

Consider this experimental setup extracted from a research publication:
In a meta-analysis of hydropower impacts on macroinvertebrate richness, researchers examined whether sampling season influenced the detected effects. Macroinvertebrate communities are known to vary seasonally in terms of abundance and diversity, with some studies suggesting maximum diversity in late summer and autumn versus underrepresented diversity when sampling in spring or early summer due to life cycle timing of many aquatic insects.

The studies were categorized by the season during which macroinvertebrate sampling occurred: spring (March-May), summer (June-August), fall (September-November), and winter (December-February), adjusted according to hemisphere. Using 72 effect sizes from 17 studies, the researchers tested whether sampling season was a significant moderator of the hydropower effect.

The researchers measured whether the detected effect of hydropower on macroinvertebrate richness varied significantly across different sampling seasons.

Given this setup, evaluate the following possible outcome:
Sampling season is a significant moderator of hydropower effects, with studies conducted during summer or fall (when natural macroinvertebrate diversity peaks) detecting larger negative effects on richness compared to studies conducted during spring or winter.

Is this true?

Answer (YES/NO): NO